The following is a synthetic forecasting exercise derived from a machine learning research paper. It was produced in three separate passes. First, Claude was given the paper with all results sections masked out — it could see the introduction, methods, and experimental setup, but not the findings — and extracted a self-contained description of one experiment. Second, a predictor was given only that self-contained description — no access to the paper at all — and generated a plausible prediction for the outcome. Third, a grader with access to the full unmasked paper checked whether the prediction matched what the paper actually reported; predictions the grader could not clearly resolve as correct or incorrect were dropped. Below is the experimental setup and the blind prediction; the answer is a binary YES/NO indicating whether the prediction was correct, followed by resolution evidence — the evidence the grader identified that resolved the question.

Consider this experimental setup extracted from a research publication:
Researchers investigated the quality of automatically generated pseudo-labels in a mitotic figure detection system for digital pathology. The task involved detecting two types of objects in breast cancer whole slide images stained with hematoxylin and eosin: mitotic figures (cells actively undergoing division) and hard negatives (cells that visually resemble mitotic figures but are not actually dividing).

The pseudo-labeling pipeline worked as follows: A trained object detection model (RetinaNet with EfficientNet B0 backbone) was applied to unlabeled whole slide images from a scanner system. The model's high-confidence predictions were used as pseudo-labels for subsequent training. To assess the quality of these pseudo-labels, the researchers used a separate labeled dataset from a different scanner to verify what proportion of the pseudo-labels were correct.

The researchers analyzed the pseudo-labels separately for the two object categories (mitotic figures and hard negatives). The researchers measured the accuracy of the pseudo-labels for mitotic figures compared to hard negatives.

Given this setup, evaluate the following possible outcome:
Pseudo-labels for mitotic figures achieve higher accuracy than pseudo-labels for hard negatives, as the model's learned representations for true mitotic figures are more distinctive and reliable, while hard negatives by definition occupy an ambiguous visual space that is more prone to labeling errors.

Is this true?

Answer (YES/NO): YES